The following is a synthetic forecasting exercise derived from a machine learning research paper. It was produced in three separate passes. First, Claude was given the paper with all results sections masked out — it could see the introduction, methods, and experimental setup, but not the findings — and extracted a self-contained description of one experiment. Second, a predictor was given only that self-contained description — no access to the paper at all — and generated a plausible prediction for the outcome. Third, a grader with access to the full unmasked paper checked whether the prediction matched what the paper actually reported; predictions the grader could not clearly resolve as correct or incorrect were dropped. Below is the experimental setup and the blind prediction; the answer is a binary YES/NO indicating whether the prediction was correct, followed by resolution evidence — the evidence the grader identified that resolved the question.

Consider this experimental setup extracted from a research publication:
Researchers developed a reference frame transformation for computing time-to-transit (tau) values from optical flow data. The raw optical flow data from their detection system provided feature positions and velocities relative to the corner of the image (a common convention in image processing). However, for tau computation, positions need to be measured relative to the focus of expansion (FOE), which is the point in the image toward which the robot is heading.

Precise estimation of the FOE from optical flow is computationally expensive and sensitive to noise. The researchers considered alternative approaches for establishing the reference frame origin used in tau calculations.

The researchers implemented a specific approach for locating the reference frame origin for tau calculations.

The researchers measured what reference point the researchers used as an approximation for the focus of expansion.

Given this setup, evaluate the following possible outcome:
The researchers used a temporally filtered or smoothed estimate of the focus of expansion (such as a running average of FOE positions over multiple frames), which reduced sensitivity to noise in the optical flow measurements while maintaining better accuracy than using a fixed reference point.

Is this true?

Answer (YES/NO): NO